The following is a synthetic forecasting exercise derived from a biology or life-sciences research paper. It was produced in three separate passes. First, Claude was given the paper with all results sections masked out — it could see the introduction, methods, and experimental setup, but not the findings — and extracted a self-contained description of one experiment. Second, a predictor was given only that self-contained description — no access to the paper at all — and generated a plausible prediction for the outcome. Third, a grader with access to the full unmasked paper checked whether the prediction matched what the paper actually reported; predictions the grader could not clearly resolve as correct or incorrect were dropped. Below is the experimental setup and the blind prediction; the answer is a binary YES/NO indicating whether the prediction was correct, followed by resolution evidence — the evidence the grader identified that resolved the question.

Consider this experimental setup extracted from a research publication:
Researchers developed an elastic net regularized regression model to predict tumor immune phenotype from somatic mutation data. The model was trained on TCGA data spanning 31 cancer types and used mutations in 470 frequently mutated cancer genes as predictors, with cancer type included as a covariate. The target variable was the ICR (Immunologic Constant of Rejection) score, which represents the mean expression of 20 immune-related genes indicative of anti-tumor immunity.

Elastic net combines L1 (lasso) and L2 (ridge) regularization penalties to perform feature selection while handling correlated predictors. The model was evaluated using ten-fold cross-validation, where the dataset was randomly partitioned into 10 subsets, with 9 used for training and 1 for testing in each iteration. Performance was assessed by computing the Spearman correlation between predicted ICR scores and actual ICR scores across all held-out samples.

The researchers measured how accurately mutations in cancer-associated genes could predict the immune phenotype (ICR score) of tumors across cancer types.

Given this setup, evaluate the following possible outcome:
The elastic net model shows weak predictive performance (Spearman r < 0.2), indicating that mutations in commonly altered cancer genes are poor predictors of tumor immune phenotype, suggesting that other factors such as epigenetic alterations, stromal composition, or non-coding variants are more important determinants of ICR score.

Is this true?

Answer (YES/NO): NO